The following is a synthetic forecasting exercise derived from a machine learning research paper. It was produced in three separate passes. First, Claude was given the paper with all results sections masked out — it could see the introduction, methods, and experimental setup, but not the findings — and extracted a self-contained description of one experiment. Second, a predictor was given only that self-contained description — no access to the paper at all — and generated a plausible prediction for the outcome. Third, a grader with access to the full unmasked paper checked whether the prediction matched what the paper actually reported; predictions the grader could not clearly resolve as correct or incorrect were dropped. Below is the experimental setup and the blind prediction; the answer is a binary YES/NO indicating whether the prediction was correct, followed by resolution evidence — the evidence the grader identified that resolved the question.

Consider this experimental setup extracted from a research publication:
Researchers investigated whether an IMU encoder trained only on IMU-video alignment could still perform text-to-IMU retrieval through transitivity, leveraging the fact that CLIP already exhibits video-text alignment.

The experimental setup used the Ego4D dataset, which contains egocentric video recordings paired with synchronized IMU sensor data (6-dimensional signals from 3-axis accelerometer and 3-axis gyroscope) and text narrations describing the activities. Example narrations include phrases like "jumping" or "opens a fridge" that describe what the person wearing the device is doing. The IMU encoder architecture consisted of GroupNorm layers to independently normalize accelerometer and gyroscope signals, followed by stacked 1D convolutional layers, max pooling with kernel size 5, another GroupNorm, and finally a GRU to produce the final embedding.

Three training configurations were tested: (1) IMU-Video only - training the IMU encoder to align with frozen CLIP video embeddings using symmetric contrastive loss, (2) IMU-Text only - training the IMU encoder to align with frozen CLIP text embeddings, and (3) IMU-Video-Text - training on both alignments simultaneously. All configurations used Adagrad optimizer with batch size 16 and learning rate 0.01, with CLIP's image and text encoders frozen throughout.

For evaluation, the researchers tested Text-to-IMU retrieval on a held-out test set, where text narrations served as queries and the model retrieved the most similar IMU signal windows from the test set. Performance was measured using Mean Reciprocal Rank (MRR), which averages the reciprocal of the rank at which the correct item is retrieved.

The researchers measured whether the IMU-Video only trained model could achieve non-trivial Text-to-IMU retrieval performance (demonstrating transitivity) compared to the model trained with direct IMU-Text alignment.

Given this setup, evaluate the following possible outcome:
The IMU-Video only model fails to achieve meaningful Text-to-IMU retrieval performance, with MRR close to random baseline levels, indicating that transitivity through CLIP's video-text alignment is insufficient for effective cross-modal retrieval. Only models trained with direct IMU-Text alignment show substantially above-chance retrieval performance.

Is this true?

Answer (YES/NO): NO